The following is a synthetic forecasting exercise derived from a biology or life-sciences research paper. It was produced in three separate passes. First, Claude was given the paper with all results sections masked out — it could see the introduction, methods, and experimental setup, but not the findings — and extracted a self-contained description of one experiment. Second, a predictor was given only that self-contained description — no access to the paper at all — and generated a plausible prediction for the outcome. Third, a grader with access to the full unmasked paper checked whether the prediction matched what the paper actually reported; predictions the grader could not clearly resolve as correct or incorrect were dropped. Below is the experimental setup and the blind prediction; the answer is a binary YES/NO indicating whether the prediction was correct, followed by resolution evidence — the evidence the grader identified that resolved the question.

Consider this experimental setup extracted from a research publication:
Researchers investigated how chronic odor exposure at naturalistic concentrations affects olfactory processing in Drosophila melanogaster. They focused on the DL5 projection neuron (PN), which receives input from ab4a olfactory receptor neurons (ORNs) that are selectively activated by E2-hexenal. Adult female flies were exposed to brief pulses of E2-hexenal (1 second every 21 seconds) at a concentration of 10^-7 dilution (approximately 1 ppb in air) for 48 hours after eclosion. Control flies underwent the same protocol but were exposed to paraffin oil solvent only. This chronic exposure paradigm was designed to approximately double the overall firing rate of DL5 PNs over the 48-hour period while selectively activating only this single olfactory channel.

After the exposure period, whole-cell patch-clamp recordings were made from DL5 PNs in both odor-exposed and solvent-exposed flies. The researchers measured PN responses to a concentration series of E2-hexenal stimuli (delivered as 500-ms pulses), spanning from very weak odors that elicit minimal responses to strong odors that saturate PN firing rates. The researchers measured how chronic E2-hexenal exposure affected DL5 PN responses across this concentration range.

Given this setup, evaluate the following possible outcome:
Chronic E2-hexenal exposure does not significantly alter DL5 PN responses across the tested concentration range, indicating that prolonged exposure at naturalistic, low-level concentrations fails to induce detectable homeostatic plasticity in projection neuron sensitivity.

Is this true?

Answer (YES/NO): NO